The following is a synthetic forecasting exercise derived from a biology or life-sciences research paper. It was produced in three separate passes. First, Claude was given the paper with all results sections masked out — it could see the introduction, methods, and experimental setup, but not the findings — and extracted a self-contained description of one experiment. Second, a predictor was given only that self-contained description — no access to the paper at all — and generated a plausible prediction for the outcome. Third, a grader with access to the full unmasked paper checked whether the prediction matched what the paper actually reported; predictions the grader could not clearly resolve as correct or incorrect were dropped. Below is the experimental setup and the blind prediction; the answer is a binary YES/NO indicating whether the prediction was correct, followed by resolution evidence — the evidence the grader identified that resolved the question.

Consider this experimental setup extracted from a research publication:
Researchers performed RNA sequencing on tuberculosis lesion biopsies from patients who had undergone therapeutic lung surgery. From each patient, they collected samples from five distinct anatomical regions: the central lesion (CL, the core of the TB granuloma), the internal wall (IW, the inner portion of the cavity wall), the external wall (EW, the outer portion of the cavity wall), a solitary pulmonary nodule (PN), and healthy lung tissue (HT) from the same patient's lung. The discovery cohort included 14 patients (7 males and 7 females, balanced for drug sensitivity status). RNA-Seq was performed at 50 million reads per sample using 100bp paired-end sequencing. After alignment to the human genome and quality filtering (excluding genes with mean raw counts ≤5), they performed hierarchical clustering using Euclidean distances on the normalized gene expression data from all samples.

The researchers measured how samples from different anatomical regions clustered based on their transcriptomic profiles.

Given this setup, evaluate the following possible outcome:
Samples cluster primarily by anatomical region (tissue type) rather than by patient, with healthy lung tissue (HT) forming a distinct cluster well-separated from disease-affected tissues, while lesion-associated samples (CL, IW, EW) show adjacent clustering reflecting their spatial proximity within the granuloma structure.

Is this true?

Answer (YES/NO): YES